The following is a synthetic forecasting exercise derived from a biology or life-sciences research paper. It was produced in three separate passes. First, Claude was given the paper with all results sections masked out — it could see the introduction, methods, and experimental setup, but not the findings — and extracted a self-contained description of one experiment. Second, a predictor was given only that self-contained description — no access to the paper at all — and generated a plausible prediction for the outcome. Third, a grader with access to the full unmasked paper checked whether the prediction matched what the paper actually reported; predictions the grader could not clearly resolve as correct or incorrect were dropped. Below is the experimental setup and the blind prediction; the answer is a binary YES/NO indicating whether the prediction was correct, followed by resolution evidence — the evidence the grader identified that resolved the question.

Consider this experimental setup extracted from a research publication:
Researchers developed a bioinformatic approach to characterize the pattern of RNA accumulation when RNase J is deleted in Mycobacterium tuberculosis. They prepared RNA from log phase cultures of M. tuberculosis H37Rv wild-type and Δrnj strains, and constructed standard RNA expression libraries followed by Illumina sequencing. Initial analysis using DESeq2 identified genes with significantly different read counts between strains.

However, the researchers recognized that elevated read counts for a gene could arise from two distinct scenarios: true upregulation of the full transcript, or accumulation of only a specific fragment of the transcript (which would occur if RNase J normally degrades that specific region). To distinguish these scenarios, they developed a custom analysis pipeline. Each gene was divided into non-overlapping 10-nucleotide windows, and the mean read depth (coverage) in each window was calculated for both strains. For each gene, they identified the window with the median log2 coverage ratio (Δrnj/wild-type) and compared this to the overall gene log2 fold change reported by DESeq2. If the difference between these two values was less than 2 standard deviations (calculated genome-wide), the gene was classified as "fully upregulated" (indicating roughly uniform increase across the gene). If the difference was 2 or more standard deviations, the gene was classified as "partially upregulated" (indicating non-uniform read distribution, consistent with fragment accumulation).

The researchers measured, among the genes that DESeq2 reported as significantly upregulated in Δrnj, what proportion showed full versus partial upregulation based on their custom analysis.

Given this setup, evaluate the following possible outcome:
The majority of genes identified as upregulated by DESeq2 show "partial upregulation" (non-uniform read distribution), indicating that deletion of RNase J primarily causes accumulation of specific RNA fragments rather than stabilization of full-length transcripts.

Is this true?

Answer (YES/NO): NO